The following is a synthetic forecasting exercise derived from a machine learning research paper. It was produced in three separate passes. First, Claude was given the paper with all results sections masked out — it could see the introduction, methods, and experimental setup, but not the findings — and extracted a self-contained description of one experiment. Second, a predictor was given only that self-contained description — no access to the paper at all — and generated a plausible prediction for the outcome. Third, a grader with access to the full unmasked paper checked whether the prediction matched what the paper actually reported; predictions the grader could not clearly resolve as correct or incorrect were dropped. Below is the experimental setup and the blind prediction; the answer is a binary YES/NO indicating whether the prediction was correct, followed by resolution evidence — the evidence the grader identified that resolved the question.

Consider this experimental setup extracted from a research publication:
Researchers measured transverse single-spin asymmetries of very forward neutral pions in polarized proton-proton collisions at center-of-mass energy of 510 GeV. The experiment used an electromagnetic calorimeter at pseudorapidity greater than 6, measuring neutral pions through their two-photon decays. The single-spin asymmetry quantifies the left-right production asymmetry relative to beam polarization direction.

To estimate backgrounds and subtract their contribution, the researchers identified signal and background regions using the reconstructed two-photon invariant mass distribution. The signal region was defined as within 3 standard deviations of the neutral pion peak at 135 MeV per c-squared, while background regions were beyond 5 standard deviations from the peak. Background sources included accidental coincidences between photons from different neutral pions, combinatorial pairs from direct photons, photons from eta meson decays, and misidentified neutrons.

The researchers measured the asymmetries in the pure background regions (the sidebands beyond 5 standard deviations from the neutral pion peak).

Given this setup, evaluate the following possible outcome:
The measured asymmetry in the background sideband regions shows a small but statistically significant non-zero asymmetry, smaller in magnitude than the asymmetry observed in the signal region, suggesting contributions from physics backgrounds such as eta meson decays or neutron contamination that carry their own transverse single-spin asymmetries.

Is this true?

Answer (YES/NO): NO